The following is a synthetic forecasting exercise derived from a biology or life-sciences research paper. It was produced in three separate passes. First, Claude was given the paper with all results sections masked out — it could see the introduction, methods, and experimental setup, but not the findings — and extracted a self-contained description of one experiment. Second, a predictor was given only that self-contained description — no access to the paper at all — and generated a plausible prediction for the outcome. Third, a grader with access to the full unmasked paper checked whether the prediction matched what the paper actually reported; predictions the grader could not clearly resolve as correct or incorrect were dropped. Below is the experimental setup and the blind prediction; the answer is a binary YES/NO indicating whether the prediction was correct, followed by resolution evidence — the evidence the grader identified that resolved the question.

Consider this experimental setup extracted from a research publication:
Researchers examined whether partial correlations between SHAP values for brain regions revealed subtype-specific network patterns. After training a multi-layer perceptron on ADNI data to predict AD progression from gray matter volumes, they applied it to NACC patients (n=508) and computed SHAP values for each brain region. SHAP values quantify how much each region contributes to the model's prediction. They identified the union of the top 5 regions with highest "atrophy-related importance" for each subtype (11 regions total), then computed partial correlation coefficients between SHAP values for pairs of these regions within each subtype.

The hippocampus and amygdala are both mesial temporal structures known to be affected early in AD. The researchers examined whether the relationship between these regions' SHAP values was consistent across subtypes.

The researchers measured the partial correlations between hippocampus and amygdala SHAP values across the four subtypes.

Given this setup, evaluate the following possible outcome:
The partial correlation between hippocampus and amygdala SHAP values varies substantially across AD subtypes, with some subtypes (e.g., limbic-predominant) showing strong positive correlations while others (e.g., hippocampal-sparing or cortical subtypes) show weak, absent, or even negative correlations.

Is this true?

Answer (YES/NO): NO